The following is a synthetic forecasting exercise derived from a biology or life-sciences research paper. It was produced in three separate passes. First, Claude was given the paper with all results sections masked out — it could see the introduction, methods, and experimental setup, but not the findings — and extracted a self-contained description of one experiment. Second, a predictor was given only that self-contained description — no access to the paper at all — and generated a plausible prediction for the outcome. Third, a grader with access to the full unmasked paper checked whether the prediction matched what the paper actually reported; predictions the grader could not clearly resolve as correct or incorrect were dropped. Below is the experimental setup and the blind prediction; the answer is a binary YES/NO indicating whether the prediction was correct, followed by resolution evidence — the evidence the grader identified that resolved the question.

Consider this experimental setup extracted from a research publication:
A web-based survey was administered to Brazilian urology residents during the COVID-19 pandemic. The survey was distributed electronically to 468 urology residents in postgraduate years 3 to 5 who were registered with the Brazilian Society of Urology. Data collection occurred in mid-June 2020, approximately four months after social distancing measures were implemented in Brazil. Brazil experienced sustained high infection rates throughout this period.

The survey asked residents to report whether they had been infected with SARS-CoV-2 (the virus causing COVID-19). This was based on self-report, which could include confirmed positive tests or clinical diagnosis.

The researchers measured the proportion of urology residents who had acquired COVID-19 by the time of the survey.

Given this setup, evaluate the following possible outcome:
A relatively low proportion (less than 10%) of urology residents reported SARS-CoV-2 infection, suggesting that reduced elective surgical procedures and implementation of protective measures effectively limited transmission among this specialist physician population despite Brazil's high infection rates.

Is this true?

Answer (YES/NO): NO